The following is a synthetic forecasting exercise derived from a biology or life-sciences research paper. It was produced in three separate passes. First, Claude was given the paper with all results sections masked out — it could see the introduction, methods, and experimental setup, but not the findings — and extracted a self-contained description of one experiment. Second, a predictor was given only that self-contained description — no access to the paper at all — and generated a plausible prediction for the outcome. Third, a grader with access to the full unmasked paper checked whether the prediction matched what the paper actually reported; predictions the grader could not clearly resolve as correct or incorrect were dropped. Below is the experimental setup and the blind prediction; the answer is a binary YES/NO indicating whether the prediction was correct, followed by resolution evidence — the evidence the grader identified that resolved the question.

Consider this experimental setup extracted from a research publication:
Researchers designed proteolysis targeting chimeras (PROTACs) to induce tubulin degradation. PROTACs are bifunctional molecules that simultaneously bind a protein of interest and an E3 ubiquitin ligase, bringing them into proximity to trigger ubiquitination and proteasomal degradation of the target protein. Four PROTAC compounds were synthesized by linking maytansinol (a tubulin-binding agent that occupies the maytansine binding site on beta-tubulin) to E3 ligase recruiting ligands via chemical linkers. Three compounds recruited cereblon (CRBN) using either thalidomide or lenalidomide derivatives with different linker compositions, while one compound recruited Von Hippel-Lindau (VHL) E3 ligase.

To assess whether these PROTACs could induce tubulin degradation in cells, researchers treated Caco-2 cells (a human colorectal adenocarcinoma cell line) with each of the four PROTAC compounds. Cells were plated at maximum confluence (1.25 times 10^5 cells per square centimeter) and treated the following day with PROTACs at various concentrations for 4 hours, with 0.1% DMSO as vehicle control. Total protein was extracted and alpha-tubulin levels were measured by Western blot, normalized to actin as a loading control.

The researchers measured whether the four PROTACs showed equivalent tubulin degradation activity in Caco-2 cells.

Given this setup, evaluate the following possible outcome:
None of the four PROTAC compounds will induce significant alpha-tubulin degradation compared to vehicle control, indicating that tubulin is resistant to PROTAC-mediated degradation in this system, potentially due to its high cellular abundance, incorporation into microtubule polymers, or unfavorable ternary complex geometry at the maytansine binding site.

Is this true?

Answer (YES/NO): NO